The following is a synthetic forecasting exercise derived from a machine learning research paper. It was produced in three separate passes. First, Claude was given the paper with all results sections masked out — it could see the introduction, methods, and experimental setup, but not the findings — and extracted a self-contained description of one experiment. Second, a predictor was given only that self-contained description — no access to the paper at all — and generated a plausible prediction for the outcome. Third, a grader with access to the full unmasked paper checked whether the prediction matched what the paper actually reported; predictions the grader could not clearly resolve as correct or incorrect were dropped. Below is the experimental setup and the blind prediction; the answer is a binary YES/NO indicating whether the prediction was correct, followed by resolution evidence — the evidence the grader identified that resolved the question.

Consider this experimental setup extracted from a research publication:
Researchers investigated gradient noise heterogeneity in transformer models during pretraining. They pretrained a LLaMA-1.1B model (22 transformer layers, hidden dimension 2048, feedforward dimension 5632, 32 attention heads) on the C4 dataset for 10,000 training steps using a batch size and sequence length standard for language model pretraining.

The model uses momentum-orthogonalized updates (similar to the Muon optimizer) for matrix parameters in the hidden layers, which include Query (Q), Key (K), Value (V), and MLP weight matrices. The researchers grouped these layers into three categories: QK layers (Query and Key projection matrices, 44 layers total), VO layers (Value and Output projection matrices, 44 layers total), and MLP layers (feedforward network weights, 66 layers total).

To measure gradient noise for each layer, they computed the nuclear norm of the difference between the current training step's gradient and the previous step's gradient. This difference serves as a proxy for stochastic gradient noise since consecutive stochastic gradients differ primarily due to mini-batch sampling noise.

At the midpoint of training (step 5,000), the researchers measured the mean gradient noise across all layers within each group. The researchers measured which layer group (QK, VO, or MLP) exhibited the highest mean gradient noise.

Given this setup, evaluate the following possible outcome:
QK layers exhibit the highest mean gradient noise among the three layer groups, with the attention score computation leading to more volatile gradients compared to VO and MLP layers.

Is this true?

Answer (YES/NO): NO